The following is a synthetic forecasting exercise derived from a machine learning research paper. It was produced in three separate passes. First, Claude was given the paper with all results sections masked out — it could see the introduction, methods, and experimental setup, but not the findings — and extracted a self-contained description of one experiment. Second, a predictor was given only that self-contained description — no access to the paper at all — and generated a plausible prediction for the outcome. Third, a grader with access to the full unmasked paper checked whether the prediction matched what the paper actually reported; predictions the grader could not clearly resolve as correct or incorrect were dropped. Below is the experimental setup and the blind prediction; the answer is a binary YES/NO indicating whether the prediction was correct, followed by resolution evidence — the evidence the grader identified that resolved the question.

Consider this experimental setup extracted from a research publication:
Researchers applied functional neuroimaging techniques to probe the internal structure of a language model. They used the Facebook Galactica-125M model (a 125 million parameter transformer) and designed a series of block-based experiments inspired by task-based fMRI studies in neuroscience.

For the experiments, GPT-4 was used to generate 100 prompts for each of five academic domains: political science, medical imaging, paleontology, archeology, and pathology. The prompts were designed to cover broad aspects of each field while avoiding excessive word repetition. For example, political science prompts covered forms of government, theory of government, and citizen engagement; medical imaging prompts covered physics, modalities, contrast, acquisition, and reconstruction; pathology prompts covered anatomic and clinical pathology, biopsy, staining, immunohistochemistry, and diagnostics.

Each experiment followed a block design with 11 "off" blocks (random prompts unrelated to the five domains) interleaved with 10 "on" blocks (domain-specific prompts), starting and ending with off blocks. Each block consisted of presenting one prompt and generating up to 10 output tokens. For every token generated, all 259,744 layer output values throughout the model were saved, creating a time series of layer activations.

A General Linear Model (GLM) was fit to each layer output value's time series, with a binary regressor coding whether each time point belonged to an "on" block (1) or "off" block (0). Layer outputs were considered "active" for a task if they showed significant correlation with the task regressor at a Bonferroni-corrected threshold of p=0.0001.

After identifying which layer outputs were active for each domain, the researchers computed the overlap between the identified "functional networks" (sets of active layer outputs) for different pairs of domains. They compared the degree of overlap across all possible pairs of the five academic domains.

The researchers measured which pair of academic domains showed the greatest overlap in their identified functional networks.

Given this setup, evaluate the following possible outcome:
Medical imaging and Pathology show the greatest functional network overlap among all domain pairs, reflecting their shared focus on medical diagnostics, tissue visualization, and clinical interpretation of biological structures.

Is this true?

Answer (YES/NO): YES